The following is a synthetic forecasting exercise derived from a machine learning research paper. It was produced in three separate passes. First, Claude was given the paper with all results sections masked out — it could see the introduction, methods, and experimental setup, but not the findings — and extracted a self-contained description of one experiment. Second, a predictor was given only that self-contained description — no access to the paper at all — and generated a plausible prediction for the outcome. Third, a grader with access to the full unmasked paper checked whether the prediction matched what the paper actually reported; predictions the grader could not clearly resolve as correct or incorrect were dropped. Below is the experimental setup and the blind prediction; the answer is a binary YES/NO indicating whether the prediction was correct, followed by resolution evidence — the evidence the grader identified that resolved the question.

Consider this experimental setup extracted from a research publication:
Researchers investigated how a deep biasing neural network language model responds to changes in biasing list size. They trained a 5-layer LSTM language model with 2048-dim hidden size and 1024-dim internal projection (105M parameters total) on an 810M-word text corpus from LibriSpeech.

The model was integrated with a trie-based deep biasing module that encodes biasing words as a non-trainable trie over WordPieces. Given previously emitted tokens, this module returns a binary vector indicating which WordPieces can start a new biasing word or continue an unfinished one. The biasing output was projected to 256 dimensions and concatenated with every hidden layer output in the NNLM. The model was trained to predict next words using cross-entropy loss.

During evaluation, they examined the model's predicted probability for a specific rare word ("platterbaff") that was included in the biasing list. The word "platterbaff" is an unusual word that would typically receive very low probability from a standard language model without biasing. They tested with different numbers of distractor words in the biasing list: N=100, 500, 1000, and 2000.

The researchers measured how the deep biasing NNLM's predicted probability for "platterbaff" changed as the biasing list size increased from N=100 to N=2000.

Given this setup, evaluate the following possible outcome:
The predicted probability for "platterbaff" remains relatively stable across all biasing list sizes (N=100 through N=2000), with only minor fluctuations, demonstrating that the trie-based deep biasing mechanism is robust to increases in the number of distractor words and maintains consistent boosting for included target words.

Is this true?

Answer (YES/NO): NO